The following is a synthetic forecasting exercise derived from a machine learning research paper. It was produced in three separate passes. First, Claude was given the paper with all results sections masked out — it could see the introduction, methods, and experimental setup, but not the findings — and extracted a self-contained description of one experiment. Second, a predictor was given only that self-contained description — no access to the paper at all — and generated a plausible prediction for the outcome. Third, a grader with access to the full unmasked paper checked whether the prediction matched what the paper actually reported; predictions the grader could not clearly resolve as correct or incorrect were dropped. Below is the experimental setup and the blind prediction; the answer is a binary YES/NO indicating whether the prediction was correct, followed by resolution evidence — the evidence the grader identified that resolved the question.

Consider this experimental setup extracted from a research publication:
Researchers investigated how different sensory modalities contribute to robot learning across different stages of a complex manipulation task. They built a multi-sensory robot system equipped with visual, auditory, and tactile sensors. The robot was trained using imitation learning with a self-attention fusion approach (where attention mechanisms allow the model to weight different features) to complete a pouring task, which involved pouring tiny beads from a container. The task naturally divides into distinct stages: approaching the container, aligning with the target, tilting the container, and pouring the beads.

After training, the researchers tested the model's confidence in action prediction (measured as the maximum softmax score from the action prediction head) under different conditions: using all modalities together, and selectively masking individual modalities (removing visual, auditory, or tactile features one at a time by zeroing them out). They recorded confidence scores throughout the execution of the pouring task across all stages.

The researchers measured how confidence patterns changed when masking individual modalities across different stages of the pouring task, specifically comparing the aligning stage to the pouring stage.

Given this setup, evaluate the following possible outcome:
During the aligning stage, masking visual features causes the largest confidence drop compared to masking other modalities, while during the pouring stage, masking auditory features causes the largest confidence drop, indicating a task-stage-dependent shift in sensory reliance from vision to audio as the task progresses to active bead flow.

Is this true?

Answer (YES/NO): YES